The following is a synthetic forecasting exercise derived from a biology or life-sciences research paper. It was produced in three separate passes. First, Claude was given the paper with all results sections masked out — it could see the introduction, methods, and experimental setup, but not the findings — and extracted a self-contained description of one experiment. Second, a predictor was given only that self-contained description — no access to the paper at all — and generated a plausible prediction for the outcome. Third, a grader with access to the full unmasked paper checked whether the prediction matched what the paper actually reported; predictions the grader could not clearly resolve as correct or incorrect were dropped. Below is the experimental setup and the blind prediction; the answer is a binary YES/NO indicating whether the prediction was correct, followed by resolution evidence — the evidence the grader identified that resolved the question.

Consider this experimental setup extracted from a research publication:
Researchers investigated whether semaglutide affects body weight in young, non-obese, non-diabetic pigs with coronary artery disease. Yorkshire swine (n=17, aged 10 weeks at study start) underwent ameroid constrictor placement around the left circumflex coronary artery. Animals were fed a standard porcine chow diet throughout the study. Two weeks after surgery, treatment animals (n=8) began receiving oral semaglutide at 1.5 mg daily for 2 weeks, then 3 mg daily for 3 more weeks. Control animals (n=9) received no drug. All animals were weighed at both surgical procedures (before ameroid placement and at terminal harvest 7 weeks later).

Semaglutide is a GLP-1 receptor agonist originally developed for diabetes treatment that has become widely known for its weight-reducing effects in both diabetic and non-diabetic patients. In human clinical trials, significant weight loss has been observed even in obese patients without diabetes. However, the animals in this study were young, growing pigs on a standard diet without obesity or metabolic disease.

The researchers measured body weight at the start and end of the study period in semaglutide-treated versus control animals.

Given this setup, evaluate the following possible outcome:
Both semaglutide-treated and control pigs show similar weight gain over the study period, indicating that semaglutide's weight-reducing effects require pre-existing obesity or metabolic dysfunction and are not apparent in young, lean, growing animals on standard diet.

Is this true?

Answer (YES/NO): YES